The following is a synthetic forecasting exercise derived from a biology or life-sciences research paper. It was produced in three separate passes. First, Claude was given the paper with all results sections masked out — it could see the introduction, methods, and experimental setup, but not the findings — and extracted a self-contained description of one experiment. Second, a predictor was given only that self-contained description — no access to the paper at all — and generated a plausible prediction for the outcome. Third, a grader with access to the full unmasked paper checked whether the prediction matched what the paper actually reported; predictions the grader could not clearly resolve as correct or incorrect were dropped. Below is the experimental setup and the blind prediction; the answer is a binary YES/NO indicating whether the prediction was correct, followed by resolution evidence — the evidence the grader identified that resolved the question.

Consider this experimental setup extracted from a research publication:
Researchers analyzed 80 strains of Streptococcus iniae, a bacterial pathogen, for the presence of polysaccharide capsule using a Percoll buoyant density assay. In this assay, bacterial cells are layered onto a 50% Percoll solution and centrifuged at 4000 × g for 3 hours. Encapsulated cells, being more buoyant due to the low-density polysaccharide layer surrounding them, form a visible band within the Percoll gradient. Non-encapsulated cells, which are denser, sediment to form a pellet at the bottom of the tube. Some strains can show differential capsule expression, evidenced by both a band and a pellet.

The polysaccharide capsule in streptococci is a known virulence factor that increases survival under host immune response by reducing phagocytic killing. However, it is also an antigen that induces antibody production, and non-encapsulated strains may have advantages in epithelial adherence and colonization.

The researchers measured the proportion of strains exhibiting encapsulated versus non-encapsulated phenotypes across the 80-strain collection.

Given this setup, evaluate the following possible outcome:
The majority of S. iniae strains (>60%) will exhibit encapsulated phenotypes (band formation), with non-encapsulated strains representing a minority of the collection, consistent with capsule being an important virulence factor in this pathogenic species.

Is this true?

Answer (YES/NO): YES